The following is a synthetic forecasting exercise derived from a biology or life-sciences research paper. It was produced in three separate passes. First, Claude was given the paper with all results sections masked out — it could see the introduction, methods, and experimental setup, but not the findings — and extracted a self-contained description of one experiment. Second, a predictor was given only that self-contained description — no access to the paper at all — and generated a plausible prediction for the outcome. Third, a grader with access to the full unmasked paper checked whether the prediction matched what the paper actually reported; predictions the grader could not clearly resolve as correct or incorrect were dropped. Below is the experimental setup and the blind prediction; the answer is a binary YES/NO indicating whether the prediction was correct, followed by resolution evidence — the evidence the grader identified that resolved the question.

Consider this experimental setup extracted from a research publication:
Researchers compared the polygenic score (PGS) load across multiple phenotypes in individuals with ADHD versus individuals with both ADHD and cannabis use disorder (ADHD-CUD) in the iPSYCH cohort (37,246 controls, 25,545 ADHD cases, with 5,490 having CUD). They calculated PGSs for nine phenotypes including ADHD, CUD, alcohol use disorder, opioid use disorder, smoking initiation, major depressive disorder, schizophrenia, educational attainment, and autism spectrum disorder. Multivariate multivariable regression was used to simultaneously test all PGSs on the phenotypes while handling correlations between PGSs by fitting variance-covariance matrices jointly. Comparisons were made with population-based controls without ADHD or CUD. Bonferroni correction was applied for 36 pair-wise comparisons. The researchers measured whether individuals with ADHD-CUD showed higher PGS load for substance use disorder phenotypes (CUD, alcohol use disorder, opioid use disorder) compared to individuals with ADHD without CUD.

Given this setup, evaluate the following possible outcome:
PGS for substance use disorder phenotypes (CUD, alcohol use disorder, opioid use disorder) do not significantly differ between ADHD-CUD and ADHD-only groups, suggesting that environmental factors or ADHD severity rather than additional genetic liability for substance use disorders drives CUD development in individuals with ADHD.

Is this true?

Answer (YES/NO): NO